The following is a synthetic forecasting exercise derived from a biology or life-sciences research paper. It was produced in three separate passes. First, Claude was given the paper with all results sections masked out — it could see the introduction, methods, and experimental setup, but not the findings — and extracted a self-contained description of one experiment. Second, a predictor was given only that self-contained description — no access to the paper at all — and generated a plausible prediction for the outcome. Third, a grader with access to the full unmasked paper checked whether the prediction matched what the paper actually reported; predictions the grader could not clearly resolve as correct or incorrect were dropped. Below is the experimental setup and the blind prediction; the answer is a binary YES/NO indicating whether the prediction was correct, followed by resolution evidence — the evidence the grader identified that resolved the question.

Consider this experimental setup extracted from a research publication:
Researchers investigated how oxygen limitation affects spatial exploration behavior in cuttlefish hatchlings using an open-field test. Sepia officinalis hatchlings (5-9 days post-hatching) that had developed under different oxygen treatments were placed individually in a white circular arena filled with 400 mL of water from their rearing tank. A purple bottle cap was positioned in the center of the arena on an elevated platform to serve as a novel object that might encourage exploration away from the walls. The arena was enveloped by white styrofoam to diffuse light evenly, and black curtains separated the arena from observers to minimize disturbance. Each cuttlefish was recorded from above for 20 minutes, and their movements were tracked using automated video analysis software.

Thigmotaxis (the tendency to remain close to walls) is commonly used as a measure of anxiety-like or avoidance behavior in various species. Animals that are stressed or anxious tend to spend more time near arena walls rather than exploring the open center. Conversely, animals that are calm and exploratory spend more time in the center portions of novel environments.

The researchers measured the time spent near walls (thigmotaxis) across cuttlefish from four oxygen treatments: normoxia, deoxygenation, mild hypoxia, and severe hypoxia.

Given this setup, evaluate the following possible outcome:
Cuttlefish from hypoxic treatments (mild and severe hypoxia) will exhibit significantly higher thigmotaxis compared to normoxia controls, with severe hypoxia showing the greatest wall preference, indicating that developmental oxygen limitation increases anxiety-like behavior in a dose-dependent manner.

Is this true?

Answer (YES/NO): NO